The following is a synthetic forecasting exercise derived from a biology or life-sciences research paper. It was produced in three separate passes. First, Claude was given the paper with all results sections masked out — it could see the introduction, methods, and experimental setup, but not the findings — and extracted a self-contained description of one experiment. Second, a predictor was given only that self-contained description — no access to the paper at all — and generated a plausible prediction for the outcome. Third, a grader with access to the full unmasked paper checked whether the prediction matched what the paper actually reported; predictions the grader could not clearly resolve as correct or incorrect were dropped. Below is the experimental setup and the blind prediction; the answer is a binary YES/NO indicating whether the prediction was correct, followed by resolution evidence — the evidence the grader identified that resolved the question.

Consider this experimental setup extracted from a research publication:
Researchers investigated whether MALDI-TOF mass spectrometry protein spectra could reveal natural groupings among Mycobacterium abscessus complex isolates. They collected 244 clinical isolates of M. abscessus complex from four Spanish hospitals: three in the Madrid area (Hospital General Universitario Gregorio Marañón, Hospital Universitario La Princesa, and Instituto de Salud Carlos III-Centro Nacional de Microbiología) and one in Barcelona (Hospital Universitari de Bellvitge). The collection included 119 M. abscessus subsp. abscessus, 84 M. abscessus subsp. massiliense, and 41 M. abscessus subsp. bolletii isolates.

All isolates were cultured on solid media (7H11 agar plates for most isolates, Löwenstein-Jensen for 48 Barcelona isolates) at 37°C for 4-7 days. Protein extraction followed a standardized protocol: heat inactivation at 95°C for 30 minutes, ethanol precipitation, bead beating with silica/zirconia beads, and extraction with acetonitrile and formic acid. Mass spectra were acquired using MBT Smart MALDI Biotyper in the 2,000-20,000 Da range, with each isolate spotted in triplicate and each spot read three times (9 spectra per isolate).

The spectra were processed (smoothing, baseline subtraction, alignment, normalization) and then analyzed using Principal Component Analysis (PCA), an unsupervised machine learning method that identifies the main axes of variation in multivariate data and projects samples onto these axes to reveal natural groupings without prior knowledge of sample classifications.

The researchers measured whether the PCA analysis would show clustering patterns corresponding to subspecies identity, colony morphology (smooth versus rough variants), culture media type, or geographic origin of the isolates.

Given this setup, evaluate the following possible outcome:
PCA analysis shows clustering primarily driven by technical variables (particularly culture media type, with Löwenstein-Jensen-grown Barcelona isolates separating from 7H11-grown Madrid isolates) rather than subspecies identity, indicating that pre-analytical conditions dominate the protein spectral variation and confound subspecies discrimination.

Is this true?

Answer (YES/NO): NO